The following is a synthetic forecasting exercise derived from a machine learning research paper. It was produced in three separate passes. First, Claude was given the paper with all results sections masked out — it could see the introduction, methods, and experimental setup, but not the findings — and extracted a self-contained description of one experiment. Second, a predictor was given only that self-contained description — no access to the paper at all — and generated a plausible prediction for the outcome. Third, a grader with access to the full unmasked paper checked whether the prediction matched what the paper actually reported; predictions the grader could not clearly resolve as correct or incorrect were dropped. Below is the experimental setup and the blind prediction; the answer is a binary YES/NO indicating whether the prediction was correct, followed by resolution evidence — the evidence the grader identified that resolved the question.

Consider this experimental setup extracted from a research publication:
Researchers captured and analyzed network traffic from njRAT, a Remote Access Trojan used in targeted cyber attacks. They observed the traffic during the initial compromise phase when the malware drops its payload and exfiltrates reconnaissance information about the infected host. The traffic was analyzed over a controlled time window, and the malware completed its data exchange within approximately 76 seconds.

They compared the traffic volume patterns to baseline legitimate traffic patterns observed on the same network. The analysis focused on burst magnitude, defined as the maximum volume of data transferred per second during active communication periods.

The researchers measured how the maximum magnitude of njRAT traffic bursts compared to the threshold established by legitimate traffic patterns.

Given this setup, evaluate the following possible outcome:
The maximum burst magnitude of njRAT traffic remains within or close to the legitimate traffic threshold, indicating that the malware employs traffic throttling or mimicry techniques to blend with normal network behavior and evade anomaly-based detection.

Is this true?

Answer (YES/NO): YES